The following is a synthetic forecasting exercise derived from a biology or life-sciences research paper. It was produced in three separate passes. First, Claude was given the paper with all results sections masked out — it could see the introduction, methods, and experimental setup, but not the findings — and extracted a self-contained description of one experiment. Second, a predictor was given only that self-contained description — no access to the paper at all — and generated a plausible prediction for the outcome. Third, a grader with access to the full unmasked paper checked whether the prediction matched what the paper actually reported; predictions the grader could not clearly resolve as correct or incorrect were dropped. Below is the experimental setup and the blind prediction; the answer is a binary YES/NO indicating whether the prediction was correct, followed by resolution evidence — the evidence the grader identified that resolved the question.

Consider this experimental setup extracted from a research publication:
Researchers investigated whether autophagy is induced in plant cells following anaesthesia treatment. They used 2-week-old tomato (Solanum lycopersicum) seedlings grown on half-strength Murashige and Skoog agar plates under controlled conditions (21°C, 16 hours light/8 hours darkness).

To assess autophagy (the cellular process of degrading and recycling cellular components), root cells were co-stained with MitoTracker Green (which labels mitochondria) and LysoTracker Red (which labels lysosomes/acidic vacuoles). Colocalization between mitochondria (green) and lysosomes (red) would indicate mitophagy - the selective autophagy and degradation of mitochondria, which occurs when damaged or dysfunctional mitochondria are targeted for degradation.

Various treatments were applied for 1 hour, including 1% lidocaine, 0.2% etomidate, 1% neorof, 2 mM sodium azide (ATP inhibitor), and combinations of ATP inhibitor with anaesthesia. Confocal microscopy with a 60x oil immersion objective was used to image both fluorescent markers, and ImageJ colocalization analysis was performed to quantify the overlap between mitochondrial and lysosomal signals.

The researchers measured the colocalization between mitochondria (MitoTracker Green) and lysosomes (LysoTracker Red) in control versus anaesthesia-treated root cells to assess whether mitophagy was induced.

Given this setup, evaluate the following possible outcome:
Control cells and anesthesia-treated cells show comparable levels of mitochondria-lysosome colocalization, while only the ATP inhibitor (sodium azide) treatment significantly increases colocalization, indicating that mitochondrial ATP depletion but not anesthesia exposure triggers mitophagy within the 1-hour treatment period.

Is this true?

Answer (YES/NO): NO